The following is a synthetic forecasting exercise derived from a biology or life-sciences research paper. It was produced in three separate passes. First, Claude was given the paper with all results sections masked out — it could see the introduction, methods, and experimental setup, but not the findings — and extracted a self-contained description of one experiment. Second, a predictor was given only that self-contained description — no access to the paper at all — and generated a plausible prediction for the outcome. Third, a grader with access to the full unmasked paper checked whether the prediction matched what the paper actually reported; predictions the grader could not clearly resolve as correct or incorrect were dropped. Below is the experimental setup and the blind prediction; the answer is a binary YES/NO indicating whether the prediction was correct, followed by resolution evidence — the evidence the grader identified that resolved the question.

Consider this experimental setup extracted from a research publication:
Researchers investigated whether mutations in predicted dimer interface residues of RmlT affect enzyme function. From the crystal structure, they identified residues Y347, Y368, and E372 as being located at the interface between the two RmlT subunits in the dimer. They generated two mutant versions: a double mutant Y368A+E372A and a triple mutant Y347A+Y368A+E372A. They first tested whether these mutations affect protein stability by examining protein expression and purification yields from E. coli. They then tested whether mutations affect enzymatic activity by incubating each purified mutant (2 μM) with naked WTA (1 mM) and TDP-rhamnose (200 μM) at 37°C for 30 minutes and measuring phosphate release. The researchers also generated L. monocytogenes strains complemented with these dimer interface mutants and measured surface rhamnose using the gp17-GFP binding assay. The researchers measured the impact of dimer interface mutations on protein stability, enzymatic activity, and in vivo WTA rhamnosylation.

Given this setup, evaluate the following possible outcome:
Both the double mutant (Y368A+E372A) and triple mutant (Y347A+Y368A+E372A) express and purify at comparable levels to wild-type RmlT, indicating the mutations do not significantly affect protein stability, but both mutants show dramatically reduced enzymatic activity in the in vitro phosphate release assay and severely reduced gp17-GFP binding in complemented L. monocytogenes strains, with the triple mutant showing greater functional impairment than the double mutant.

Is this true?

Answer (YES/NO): NO